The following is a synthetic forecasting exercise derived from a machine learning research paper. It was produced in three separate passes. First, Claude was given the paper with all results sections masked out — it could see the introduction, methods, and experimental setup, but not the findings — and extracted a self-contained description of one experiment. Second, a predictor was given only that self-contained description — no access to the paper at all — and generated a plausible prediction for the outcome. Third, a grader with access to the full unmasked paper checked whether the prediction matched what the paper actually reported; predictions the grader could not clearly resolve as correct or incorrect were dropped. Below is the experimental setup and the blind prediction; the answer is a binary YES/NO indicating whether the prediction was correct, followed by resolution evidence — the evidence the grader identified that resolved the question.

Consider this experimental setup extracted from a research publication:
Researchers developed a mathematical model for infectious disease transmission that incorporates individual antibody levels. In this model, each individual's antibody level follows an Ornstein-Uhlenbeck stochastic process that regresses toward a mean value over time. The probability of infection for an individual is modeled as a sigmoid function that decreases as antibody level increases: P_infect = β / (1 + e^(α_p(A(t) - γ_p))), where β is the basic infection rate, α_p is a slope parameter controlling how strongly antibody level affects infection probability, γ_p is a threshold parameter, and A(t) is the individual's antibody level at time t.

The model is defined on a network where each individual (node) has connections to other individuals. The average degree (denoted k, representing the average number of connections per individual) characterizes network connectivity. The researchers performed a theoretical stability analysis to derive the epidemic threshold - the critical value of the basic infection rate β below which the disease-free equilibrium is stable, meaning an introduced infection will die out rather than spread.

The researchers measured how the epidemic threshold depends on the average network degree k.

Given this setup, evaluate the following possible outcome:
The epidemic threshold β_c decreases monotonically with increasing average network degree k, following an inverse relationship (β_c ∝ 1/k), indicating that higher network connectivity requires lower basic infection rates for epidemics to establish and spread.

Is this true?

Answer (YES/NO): YES